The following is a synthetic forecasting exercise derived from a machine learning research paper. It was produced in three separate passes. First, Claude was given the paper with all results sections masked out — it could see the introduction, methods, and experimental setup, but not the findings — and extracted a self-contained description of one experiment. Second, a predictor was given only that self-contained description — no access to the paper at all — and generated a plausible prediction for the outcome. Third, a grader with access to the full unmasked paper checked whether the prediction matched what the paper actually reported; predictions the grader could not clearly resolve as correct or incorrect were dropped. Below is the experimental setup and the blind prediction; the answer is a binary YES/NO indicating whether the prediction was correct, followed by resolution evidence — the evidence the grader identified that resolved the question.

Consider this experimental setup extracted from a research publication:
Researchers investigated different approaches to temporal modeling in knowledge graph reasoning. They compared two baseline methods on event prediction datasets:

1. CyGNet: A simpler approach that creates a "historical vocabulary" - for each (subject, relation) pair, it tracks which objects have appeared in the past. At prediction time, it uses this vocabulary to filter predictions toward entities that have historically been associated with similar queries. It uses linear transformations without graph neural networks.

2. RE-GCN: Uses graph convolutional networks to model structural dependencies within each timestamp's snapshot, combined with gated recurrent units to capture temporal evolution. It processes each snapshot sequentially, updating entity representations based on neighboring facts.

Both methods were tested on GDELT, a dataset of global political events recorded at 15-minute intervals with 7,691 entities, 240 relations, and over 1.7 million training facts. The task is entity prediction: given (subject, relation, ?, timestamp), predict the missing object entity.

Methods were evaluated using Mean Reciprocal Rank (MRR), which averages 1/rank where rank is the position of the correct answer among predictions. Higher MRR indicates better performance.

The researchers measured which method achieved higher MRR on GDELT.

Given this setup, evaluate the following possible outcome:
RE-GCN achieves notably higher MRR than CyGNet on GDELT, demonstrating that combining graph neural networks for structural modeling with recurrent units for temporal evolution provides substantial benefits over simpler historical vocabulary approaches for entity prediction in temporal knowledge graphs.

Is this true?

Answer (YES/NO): NO